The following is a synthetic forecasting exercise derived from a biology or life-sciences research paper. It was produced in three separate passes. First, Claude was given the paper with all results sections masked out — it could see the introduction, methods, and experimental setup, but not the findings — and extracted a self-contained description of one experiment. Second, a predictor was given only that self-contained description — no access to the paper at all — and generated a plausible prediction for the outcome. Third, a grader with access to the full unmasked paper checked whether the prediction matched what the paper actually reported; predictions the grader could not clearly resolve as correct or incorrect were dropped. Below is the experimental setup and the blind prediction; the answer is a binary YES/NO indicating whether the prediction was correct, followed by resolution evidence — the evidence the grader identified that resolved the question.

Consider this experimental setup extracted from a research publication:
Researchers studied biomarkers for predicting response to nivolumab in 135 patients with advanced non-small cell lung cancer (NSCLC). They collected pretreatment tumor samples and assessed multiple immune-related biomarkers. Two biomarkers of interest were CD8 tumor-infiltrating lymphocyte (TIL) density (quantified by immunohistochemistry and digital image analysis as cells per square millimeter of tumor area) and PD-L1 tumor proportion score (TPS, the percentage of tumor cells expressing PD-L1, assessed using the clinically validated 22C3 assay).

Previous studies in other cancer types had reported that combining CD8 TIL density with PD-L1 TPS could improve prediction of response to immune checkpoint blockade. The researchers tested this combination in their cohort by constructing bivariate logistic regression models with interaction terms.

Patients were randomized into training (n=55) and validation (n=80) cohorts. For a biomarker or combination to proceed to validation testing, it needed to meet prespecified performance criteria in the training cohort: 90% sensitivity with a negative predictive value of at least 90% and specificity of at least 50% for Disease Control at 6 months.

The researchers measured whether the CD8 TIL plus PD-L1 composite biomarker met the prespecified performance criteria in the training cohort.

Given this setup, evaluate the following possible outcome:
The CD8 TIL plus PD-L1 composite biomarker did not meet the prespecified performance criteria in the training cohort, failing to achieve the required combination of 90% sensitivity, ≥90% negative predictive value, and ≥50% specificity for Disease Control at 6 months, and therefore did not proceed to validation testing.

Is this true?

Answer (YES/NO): YES